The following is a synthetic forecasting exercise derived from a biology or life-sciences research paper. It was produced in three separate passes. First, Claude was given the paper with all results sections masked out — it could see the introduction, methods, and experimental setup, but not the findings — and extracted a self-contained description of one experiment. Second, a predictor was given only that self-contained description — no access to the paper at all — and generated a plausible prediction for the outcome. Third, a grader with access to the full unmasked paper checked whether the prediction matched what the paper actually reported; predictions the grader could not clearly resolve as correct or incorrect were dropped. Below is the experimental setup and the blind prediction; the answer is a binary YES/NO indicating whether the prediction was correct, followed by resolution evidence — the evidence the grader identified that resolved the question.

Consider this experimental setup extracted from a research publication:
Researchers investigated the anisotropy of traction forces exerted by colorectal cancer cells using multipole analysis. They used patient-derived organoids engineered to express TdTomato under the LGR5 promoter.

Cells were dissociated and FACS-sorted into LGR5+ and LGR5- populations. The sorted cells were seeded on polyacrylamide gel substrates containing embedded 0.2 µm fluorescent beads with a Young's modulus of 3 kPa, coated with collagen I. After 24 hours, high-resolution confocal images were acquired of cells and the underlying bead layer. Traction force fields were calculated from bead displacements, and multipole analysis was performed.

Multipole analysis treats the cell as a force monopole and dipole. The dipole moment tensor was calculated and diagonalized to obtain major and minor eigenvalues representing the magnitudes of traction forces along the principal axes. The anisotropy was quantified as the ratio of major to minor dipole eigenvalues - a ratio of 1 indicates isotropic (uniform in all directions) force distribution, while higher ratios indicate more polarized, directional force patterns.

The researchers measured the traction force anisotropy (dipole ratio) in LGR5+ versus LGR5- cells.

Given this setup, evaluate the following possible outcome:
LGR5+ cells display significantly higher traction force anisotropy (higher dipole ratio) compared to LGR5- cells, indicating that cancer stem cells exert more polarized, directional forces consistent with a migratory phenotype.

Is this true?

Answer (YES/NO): YES